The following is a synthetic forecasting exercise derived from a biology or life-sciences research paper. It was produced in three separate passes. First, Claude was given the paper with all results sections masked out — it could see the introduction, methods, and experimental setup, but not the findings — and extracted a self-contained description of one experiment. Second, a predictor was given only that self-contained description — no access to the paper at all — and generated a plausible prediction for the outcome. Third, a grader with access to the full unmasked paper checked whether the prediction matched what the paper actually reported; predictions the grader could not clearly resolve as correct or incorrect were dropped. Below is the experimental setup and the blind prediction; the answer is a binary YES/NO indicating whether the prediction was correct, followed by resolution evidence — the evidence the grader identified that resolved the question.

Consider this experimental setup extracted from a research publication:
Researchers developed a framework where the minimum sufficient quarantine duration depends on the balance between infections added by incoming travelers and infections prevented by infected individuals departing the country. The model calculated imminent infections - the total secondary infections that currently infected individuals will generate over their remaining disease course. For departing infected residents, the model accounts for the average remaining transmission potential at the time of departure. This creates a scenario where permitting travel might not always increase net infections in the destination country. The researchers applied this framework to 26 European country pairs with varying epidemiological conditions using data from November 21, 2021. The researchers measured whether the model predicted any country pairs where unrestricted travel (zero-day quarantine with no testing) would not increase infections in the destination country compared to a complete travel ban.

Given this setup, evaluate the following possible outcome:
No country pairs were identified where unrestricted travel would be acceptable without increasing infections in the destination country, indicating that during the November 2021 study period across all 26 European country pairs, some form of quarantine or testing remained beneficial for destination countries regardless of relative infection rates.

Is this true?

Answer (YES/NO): NO